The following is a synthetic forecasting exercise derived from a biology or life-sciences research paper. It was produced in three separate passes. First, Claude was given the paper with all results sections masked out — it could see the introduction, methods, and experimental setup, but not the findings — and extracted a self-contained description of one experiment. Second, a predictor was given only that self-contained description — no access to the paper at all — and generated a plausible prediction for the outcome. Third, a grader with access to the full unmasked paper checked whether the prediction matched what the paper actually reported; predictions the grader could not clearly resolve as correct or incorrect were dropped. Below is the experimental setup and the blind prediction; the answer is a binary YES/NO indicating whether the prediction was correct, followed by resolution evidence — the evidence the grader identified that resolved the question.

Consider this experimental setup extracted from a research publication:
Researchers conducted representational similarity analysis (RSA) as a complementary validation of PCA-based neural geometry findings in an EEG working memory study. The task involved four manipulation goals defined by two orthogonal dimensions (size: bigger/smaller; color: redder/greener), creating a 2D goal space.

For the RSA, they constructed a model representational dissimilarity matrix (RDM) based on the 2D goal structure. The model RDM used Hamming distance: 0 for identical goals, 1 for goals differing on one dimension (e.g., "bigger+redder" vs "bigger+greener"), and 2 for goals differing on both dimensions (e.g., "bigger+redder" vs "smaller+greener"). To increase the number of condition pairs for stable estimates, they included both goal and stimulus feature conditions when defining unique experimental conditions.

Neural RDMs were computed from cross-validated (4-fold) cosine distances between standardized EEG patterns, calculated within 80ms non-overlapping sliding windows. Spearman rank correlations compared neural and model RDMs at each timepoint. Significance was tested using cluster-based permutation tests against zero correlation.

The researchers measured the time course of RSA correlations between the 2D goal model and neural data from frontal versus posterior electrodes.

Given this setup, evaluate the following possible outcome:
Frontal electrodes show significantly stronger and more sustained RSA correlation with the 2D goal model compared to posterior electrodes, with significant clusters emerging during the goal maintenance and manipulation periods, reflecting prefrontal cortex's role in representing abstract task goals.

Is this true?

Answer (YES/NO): NO